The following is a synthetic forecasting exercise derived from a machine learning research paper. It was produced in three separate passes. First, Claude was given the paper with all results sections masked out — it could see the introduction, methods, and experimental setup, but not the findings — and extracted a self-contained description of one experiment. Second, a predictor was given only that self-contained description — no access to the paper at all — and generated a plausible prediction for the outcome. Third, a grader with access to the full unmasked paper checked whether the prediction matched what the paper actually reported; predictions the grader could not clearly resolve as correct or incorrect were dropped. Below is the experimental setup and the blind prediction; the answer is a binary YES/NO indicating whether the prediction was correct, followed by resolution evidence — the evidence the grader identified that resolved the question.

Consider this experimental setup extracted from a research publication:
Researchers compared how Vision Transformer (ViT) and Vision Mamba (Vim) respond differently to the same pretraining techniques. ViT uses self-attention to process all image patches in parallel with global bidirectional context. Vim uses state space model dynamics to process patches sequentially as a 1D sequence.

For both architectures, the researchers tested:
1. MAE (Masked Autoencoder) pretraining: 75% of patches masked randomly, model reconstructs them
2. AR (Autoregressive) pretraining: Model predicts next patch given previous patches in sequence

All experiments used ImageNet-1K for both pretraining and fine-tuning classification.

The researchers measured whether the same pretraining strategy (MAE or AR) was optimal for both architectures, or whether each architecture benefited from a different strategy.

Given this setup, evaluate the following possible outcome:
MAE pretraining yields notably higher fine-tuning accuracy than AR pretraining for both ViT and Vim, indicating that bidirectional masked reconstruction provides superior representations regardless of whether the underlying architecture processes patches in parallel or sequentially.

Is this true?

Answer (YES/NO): NO